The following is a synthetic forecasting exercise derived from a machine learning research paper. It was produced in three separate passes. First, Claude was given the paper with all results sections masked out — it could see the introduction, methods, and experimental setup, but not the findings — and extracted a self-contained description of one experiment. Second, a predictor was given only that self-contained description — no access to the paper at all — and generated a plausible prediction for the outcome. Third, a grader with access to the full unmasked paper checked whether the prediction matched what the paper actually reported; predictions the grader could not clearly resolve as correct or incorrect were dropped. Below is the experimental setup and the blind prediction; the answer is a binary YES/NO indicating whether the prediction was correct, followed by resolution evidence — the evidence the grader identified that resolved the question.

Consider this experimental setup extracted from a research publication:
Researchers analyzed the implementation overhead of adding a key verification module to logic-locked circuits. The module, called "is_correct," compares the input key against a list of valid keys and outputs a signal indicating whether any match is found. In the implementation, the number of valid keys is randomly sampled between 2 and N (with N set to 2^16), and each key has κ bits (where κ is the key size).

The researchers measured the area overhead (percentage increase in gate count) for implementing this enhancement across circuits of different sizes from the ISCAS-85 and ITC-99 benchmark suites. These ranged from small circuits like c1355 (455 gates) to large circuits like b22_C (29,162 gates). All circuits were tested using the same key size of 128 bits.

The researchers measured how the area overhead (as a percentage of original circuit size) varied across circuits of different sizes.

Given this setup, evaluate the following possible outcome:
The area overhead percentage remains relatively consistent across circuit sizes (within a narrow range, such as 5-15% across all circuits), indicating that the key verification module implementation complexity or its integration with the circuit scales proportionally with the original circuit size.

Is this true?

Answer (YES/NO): NO